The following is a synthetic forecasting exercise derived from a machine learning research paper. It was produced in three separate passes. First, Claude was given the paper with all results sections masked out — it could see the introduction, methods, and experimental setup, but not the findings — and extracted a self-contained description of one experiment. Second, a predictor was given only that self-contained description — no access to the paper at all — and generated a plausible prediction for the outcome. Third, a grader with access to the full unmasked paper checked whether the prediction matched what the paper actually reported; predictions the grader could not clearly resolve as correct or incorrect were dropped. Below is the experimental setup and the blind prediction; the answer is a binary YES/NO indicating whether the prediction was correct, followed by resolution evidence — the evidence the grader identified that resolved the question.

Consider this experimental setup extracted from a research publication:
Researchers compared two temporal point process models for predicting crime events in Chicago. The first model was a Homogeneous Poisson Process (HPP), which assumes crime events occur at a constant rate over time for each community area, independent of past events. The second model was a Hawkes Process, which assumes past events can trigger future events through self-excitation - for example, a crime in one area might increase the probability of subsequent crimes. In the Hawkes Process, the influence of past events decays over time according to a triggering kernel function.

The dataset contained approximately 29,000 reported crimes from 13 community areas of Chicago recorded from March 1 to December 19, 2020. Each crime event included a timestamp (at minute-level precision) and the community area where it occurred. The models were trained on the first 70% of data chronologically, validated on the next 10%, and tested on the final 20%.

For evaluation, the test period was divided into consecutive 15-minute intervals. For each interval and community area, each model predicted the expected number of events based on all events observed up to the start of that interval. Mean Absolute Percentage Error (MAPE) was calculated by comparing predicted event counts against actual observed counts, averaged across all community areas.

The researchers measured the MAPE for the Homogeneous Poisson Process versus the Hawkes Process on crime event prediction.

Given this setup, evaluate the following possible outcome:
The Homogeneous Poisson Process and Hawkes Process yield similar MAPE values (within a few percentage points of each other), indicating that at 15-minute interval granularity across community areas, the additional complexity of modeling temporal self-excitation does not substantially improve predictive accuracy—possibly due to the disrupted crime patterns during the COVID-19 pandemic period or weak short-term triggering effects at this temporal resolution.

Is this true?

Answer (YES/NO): NO